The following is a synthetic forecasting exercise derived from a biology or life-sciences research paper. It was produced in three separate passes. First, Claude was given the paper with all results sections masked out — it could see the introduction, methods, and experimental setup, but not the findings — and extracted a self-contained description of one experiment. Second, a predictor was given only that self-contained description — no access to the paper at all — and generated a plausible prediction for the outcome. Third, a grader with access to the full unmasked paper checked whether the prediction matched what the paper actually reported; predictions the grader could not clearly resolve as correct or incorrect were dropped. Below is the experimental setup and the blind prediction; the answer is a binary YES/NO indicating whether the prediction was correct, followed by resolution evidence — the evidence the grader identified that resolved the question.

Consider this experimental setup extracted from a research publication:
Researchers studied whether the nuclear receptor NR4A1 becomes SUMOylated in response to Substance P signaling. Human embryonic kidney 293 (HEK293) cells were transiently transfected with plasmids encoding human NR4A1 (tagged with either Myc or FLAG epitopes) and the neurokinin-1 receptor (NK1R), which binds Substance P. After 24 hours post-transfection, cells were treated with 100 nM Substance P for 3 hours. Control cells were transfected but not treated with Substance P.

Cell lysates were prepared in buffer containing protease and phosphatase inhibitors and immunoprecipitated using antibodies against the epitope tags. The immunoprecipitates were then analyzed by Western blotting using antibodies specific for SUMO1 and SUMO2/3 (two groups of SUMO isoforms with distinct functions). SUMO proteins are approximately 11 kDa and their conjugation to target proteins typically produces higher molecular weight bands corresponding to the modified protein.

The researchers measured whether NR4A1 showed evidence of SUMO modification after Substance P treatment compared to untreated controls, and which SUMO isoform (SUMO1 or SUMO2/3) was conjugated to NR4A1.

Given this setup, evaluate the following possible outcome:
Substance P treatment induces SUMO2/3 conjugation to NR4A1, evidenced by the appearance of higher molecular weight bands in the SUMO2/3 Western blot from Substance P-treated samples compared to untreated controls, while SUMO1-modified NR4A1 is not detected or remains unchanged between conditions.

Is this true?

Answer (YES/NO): NO